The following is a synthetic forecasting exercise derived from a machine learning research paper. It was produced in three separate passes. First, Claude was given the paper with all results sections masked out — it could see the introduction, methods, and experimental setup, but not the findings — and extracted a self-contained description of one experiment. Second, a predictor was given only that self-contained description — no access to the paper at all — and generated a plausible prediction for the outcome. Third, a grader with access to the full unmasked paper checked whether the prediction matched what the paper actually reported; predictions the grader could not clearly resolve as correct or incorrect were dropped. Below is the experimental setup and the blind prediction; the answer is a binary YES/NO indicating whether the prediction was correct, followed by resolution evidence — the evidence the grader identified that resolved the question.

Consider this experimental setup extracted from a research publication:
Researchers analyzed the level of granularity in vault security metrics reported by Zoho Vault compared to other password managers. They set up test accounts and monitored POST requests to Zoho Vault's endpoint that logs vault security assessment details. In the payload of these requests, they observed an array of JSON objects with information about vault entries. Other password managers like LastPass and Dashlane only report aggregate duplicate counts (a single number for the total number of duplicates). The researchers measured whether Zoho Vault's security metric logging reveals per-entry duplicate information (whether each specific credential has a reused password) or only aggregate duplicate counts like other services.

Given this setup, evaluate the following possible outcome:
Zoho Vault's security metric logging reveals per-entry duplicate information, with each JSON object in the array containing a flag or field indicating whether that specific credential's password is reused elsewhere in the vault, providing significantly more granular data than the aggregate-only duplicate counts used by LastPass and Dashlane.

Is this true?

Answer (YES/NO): YES